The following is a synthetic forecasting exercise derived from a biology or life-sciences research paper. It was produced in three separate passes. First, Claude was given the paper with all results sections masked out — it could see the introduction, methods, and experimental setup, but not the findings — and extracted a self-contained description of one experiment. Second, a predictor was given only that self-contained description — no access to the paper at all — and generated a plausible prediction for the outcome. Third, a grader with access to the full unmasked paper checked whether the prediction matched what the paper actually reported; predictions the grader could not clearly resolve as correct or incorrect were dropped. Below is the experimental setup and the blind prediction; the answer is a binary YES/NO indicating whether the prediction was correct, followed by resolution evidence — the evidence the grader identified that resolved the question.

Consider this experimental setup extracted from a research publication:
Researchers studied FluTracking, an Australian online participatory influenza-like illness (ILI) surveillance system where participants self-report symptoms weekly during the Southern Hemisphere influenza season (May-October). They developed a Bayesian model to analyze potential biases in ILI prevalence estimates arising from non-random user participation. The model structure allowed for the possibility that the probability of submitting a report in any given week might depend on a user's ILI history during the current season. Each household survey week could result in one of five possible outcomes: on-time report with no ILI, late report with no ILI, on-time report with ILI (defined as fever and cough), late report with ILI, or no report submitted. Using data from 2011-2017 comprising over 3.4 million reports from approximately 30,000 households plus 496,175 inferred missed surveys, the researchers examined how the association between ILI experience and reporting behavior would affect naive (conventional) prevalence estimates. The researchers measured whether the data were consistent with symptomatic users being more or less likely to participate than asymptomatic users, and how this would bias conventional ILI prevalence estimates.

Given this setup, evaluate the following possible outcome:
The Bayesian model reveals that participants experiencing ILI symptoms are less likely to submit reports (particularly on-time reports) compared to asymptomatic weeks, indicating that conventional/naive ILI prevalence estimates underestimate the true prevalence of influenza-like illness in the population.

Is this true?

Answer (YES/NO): NO